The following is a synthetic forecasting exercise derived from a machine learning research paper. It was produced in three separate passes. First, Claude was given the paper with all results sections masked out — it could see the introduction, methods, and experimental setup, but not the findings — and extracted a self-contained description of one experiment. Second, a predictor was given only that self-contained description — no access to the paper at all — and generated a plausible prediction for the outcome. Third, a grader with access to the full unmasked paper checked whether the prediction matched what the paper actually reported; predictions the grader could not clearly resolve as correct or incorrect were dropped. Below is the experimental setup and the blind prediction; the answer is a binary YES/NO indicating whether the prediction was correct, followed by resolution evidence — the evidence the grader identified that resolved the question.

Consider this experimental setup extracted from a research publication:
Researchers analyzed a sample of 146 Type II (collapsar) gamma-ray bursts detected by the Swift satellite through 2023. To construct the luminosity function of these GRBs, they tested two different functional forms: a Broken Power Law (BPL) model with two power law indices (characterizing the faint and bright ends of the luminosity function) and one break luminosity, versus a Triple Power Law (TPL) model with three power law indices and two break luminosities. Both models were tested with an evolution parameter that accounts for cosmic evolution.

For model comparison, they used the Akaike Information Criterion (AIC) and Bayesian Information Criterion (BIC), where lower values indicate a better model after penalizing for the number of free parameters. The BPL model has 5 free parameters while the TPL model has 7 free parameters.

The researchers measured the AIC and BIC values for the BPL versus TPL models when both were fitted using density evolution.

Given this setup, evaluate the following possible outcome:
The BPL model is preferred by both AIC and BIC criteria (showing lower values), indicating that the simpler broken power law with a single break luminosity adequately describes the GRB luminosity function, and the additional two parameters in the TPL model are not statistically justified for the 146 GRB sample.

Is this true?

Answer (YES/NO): YES